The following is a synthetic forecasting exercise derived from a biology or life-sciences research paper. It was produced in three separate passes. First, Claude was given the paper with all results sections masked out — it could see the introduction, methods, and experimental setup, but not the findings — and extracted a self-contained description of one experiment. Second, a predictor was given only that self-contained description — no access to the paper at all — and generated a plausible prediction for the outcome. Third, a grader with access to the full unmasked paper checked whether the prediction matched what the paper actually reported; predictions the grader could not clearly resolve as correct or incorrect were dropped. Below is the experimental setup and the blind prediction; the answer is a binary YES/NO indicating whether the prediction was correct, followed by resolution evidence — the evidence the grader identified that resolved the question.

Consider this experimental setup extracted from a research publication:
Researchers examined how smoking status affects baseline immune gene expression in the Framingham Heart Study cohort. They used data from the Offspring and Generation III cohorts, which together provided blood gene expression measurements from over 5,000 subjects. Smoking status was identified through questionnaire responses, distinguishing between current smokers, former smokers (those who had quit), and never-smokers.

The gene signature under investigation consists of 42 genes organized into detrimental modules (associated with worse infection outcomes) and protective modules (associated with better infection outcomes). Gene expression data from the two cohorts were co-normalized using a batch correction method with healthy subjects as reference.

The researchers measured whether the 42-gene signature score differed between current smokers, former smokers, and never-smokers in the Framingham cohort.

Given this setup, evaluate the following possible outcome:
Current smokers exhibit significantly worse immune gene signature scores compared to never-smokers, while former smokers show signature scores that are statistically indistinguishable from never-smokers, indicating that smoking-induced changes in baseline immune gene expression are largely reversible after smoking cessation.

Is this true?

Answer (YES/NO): NO